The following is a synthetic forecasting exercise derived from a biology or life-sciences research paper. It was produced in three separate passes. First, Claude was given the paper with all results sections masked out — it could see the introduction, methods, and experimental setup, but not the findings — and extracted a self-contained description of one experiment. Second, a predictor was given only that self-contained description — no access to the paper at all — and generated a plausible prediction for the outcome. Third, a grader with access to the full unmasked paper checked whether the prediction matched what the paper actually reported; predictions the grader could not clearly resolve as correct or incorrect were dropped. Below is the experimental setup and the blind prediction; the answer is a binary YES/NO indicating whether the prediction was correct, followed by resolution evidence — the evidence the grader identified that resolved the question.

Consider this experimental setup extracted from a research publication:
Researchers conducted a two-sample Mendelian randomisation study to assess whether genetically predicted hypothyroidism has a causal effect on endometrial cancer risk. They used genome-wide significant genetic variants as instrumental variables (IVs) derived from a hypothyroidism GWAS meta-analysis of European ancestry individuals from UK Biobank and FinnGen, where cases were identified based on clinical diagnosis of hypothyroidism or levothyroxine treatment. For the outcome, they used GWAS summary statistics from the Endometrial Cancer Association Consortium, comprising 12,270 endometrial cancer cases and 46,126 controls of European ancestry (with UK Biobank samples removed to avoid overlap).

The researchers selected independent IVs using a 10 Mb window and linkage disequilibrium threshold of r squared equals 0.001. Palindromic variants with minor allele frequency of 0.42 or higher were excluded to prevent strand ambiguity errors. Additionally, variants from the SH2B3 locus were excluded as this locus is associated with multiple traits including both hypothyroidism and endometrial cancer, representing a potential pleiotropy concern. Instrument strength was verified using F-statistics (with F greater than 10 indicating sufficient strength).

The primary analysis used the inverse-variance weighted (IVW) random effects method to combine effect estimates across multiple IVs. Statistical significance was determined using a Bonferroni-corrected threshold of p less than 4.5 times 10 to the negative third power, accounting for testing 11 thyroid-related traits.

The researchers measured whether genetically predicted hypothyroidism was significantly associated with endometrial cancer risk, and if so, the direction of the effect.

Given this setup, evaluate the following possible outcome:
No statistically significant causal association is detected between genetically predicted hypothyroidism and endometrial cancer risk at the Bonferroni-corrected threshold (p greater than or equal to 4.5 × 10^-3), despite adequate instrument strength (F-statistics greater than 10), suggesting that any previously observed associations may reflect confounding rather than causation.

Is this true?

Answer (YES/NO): NO